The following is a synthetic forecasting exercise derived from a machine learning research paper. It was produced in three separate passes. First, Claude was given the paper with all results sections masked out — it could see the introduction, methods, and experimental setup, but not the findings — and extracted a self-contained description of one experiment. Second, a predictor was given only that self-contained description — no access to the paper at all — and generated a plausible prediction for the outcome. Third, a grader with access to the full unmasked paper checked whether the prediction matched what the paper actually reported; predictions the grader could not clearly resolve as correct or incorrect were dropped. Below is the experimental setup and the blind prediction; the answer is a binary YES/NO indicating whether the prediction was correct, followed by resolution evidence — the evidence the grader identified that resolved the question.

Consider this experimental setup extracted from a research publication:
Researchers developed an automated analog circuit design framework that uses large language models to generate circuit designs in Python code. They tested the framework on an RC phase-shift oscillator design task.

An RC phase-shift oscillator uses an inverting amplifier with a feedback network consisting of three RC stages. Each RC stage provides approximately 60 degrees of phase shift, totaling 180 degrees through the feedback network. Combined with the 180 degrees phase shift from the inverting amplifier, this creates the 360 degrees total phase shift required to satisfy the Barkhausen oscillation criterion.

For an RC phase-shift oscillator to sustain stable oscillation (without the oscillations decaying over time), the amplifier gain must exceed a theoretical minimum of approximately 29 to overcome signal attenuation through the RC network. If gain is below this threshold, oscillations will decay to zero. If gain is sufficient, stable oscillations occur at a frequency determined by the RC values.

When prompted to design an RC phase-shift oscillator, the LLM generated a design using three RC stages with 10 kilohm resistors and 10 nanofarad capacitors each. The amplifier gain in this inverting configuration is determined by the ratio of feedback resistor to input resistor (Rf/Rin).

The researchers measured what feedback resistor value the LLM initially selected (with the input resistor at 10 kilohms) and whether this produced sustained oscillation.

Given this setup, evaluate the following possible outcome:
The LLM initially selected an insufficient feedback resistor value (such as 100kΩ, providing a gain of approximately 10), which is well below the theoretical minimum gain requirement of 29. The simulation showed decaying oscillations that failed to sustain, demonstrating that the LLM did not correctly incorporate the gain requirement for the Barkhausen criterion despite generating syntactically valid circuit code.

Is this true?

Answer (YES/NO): NO